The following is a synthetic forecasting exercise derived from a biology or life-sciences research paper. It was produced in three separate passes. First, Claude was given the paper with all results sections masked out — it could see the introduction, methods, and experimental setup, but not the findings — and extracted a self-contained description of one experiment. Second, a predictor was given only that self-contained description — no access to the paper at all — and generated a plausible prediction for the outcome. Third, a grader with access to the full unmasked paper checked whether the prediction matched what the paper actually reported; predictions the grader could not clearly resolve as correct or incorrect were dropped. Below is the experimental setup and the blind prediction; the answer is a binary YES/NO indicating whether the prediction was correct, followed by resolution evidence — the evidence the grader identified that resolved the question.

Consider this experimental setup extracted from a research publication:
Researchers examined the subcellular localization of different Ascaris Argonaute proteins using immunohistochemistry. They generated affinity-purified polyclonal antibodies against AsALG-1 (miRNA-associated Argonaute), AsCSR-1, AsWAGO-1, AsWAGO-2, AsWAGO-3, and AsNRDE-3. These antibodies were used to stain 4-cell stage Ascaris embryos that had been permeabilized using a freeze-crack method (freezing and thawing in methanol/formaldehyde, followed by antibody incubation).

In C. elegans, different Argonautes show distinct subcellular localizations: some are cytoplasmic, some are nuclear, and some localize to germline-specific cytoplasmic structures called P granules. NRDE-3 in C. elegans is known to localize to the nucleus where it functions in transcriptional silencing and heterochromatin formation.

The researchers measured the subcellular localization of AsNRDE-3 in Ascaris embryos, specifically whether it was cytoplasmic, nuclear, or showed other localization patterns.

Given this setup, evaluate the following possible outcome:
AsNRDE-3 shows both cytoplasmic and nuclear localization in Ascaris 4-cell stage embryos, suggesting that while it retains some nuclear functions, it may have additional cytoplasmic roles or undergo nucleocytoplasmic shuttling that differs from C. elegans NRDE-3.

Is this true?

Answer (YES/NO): YES